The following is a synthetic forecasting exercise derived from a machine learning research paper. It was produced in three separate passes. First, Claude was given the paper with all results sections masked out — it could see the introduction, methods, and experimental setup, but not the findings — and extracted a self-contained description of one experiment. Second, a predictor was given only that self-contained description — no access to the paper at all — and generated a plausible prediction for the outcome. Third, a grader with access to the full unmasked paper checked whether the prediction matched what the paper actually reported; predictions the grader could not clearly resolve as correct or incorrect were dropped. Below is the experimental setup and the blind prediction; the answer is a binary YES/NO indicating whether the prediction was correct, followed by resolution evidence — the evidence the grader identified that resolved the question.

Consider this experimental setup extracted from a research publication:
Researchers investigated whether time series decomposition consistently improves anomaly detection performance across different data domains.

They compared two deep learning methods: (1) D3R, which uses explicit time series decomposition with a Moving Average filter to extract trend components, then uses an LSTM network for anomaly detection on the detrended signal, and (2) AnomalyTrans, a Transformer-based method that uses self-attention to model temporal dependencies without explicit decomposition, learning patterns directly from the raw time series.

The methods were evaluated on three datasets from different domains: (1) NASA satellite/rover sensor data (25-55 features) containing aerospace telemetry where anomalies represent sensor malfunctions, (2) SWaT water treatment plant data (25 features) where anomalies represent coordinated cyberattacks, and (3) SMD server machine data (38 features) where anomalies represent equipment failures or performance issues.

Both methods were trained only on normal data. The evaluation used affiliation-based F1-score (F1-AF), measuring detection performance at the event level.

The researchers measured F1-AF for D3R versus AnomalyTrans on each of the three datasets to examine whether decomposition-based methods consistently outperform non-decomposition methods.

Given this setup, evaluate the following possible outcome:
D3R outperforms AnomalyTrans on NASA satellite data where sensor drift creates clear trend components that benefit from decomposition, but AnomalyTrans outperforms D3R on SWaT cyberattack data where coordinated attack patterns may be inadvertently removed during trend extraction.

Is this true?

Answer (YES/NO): NO